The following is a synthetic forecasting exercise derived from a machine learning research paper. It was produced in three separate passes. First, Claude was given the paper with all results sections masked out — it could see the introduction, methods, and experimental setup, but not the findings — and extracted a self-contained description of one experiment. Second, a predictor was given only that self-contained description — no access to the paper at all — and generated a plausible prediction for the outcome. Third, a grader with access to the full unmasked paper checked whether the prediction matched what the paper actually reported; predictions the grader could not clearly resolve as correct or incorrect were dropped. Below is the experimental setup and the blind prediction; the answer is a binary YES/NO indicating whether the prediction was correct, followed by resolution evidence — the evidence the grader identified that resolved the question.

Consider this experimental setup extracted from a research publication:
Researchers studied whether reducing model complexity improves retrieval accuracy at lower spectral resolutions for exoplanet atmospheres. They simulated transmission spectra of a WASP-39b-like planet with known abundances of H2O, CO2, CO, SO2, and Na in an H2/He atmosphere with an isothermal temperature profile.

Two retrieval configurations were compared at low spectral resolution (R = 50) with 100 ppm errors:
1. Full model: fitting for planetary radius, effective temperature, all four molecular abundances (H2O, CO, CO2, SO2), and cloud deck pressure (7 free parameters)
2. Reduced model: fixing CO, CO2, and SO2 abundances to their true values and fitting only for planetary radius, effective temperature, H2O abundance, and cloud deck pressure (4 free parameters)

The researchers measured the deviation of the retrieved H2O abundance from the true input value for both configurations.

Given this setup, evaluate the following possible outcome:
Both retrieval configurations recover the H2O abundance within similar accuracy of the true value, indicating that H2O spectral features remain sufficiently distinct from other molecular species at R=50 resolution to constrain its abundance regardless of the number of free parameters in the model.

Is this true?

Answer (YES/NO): YES